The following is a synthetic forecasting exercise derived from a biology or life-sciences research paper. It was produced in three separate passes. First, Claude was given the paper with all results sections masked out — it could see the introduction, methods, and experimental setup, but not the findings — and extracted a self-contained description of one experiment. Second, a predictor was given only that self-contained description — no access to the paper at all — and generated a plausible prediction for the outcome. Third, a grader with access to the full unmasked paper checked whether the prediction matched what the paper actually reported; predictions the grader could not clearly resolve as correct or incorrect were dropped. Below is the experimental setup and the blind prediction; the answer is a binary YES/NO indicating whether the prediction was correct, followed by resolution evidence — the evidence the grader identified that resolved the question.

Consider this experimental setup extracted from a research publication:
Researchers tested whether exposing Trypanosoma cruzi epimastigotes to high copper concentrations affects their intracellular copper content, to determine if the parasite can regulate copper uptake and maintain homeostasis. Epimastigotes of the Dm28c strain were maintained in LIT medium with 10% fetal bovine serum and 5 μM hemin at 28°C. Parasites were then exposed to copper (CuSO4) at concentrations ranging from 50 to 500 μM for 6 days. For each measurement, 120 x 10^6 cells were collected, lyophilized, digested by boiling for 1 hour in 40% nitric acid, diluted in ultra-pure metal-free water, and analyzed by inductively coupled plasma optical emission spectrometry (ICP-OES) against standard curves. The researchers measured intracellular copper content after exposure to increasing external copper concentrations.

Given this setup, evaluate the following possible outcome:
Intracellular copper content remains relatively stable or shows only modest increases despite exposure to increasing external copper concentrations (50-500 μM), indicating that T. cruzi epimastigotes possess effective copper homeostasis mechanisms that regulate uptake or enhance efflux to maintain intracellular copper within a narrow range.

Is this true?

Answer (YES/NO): NO